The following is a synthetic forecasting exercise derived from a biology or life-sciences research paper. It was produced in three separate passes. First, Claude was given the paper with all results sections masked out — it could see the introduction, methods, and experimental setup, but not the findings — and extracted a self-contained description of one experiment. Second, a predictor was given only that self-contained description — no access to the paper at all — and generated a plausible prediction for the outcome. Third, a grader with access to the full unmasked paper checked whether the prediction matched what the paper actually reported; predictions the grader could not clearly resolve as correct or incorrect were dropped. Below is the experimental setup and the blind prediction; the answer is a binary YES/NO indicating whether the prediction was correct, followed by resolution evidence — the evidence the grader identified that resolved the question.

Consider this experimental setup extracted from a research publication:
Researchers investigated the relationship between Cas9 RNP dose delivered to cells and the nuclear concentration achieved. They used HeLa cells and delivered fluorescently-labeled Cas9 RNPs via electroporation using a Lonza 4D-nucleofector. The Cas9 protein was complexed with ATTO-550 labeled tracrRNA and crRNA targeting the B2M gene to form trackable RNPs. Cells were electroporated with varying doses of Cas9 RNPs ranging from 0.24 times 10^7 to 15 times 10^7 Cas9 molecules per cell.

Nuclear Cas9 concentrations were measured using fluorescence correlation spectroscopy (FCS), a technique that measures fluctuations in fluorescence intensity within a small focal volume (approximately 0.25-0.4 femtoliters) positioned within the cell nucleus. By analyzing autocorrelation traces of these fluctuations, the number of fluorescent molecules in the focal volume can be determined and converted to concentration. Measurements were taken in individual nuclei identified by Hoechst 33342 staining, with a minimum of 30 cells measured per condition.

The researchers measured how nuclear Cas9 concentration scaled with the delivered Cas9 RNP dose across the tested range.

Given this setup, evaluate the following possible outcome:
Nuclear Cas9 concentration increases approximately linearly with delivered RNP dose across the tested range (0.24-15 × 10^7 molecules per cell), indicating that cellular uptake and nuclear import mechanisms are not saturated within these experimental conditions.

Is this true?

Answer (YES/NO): YES